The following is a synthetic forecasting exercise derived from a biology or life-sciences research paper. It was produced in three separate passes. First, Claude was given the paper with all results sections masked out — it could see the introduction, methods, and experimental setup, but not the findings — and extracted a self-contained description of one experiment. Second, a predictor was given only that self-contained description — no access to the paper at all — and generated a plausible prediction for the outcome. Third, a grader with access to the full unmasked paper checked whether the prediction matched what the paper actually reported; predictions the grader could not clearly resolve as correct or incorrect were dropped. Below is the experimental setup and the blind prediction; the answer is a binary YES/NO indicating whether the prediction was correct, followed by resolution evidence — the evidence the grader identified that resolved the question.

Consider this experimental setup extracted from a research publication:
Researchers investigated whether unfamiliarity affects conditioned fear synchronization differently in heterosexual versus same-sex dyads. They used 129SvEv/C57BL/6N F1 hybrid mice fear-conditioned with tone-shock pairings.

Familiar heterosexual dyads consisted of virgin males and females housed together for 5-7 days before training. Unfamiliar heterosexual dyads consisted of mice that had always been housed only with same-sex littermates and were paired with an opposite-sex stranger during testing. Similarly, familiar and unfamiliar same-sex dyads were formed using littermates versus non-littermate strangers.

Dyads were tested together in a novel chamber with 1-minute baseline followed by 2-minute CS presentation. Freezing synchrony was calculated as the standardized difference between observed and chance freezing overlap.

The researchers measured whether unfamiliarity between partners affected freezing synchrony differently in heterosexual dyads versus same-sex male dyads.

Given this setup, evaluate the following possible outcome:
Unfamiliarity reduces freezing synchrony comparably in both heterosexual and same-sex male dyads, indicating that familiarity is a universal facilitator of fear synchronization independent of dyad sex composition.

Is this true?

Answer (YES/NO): NO